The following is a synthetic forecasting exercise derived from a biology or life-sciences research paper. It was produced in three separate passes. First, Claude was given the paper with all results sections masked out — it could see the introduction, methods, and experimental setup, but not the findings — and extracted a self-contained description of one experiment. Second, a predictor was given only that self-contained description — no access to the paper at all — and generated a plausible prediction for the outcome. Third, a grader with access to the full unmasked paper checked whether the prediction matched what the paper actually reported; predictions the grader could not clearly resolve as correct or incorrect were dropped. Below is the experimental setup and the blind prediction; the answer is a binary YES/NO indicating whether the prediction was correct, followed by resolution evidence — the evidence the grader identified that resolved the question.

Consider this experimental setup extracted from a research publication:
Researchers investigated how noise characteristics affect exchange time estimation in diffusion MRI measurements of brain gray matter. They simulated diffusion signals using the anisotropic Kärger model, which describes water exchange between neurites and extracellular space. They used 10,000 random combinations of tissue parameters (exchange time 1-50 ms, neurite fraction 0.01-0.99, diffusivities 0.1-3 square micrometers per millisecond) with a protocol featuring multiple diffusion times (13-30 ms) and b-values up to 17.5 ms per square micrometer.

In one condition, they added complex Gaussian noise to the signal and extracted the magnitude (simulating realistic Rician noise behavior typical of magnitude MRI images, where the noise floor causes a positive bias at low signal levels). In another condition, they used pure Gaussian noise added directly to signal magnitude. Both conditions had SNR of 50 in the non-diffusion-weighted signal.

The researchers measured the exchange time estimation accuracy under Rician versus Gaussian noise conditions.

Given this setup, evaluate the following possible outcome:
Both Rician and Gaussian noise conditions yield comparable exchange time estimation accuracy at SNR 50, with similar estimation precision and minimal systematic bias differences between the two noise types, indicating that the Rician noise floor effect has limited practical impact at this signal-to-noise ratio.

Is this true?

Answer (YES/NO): NO